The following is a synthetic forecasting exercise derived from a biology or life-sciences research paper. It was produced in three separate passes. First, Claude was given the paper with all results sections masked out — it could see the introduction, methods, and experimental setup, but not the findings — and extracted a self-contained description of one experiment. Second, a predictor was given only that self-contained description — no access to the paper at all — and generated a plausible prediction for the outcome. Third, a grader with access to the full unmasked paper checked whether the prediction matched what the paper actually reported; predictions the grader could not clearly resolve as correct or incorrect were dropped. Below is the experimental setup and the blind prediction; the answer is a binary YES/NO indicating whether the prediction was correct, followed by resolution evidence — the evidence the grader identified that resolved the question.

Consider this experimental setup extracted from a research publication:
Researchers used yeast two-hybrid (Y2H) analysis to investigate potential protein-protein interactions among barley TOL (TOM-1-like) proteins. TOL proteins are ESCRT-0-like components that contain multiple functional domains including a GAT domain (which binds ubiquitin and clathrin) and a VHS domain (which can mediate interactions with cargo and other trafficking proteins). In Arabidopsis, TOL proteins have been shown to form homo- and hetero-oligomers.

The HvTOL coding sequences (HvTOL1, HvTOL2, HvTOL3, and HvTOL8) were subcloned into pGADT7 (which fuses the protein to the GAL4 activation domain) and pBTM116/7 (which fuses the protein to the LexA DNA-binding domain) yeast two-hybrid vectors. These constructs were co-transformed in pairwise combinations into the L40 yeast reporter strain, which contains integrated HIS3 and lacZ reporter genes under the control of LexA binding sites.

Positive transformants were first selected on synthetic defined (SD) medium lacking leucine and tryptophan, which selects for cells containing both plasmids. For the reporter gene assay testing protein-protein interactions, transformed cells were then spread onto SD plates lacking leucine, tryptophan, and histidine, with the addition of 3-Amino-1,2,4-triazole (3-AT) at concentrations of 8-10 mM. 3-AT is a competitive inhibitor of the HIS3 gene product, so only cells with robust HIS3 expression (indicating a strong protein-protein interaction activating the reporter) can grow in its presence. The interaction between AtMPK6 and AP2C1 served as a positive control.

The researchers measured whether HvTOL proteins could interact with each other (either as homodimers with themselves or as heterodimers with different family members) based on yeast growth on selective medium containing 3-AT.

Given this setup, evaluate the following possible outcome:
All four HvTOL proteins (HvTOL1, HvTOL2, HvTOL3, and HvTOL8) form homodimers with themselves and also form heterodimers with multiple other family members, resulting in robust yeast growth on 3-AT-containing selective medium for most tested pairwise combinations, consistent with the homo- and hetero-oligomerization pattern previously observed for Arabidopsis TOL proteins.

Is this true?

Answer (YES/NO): NO